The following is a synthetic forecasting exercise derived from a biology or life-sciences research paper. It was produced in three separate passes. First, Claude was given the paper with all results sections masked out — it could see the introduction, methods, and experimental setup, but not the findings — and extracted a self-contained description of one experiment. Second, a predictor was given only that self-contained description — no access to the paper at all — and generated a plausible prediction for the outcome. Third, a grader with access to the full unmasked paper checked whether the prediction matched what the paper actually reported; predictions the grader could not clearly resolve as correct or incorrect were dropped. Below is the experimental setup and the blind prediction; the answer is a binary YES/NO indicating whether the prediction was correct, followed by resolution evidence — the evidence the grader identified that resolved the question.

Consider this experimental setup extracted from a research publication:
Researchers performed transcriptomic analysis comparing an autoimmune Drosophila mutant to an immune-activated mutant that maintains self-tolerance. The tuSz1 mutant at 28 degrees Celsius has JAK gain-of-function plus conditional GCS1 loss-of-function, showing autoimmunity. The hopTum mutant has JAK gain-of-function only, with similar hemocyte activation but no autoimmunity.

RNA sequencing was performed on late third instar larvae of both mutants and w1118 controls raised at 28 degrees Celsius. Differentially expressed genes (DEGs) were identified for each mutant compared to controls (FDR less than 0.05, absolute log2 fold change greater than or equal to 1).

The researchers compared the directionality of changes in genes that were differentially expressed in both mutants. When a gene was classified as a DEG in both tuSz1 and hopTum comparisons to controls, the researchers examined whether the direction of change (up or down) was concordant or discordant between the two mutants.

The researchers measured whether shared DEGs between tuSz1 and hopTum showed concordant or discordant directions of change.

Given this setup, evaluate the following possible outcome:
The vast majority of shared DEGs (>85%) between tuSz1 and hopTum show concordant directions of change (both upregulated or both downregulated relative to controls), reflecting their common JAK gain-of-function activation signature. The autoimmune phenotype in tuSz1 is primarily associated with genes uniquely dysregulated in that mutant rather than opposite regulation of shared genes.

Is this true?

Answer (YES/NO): YES